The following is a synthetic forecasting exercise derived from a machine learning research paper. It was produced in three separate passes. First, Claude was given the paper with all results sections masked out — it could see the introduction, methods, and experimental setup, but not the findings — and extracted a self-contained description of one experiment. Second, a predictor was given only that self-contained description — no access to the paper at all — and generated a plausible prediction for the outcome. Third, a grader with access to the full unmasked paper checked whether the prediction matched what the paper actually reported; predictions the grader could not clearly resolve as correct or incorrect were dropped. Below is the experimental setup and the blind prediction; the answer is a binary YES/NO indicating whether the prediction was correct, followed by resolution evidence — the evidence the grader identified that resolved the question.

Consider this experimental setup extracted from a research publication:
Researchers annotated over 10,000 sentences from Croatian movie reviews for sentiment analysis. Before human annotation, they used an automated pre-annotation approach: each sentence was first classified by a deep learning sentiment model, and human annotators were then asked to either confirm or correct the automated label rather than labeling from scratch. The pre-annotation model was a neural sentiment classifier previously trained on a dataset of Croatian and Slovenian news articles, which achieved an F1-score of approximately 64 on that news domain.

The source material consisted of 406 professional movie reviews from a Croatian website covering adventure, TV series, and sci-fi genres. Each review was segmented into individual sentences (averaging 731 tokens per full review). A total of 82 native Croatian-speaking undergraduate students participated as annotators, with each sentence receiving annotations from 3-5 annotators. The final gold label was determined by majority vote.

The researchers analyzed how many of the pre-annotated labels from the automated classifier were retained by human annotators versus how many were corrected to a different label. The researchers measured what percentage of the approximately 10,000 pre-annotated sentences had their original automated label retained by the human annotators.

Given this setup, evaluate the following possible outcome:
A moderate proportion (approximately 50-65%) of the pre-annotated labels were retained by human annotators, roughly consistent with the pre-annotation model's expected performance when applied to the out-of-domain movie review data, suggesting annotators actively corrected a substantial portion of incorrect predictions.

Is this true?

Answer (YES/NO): NO